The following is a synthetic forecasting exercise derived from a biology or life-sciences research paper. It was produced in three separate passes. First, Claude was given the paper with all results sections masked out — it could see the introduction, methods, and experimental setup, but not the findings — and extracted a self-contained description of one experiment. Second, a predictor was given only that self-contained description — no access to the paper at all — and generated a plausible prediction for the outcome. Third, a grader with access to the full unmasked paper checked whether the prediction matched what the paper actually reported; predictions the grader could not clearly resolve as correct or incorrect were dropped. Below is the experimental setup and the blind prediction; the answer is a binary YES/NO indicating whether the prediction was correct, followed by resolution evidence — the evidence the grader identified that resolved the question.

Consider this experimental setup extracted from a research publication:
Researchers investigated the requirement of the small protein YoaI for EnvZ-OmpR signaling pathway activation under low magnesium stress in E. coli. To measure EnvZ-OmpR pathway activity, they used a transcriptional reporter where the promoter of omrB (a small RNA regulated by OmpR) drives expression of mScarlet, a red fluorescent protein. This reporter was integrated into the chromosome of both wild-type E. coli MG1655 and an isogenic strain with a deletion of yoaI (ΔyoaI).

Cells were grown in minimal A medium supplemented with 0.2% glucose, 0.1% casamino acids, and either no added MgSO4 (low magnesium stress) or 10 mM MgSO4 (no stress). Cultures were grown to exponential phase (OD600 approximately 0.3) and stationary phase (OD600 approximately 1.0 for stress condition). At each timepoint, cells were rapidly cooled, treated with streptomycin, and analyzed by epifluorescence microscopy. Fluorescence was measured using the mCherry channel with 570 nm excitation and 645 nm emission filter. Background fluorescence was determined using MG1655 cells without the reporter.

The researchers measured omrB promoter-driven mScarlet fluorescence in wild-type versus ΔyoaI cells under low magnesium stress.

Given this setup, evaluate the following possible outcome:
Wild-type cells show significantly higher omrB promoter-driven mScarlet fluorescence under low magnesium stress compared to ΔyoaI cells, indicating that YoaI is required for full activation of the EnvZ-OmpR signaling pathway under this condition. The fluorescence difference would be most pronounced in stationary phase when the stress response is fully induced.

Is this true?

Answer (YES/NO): NO